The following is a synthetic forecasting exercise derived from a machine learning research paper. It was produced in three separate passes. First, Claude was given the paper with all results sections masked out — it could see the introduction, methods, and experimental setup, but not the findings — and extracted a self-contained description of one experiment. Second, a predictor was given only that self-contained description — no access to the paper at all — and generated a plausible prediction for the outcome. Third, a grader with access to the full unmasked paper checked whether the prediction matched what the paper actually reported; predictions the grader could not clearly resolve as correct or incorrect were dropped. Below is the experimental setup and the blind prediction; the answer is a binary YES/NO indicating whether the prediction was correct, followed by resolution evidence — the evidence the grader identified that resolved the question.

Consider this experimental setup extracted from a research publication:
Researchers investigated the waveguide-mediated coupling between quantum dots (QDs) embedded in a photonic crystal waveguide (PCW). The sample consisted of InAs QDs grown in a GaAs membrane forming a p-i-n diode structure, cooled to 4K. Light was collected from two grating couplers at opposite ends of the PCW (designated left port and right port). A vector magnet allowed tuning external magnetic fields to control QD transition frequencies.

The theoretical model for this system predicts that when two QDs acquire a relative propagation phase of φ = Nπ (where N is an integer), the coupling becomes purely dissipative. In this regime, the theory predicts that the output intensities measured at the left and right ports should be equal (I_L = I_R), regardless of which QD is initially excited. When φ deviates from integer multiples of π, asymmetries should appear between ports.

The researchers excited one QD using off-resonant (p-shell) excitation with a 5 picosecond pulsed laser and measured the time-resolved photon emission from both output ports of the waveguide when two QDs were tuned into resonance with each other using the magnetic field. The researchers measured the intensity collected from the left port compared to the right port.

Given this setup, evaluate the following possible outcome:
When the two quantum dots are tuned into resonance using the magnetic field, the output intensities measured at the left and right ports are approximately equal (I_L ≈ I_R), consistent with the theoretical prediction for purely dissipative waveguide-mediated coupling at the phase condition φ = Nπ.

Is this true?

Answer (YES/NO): YES